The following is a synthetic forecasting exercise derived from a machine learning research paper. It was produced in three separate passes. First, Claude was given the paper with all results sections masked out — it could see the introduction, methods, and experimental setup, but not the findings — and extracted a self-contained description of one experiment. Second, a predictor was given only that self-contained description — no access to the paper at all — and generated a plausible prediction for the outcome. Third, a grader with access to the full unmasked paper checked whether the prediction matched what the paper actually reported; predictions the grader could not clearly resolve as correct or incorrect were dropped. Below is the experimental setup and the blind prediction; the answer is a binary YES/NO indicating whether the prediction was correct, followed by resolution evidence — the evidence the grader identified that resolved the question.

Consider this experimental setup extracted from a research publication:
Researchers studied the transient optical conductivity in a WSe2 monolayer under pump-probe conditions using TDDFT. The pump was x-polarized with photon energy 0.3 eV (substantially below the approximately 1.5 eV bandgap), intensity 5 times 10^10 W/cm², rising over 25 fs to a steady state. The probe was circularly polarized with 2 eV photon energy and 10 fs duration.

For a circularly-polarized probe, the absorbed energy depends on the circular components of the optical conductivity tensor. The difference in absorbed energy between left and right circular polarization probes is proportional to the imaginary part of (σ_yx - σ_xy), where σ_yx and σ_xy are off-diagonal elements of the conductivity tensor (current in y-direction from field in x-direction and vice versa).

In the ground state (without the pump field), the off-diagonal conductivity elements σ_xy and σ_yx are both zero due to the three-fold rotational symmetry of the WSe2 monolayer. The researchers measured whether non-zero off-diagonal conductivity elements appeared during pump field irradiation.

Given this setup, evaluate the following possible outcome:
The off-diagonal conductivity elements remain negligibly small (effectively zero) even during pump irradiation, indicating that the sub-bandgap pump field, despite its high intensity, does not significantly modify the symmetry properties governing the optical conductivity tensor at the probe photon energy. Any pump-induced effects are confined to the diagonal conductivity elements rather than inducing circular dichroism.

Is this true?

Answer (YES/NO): NO